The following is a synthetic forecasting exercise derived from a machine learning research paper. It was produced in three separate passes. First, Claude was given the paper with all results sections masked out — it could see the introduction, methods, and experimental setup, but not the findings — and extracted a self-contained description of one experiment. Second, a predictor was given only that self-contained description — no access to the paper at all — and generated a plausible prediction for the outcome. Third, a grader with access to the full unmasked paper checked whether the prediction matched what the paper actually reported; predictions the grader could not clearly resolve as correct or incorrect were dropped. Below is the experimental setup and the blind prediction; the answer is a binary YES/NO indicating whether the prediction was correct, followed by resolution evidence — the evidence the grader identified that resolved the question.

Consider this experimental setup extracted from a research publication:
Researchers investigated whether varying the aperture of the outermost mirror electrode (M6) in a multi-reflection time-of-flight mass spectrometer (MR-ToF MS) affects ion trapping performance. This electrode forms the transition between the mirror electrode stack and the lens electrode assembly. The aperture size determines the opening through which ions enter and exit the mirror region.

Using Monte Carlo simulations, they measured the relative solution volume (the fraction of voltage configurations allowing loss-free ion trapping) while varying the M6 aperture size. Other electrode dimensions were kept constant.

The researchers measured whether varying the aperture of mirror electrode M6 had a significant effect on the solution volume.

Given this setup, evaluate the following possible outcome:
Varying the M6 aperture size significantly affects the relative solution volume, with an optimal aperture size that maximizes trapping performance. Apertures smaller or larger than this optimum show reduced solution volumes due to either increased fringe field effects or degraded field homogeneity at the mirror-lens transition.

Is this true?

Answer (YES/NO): NO